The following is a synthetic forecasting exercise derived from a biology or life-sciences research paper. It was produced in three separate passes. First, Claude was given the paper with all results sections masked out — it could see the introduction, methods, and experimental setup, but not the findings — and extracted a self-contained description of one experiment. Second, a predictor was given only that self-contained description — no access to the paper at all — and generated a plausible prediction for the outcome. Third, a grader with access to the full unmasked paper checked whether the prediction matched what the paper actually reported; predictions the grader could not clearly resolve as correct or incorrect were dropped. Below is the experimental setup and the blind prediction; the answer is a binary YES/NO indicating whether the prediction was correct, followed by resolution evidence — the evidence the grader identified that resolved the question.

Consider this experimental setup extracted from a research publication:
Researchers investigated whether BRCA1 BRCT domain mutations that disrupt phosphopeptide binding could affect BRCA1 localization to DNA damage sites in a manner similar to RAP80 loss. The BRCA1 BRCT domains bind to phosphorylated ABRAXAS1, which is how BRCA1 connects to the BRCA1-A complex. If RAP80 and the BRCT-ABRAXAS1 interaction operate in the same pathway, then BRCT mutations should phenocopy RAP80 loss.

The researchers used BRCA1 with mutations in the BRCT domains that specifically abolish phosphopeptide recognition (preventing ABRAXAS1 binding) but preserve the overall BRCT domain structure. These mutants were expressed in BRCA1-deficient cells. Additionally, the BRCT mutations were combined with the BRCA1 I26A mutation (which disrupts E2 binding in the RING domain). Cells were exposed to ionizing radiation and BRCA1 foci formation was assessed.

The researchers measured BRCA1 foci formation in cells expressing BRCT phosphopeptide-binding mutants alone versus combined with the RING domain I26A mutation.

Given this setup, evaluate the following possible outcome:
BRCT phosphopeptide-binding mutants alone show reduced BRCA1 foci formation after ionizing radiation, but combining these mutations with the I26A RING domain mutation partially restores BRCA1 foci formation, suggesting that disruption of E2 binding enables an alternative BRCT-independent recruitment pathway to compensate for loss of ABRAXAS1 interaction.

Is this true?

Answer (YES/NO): NO